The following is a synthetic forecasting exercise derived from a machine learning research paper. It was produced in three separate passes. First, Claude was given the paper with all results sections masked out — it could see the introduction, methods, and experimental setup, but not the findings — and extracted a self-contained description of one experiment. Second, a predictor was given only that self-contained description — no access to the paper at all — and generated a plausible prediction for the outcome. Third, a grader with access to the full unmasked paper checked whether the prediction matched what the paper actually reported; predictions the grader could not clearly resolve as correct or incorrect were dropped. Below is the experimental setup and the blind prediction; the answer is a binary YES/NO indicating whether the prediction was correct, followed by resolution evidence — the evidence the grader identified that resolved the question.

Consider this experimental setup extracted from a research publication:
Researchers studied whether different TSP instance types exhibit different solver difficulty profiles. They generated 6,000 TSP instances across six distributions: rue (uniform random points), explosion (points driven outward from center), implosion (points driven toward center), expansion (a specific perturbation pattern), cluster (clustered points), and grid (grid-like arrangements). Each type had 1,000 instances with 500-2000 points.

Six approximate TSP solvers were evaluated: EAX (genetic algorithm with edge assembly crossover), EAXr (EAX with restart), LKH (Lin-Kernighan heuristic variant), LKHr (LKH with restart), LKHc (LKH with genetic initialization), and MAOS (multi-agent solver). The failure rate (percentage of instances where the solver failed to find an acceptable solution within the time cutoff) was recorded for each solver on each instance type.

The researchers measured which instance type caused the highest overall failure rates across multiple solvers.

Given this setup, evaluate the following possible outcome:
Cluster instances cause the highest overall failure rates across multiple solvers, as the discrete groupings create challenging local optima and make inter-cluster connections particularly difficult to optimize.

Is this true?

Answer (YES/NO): NO